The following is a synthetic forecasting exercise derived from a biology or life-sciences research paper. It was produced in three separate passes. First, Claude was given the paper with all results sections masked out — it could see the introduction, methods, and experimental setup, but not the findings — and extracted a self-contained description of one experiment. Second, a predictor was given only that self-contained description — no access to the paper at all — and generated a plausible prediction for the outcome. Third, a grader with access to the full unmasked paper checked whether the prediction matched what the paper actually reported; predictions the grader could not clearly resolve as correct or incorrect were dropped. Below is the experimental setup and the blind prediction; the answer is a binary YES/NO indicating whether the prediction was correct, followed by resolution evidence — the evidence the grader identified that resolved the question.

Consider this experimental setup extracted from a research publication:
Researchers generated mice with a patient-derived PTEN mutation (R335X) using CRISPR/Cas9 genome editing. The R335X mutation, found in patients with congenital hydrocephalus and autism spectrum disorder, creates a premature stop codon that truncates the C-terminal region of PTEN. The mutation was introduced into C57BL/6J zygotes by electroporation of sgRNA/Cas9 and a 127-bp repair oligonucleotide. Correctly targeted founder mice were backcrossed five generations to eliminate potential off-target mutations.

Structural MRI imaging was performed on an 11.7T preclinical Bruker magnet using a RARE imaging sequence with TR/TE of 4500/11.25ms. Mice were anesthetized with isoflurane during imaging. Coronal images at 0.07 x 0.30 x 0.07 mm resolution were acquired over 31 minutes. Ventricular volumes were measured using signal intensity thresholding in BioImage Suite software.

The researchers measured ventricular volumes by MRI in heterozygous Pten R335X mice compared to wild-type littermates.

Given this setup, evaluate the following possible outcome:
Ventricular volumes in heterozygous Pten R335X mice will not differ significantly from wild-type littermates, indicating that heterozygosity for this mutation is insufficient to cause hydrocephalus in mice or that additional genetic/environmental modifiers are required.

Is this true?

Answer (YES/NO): NO